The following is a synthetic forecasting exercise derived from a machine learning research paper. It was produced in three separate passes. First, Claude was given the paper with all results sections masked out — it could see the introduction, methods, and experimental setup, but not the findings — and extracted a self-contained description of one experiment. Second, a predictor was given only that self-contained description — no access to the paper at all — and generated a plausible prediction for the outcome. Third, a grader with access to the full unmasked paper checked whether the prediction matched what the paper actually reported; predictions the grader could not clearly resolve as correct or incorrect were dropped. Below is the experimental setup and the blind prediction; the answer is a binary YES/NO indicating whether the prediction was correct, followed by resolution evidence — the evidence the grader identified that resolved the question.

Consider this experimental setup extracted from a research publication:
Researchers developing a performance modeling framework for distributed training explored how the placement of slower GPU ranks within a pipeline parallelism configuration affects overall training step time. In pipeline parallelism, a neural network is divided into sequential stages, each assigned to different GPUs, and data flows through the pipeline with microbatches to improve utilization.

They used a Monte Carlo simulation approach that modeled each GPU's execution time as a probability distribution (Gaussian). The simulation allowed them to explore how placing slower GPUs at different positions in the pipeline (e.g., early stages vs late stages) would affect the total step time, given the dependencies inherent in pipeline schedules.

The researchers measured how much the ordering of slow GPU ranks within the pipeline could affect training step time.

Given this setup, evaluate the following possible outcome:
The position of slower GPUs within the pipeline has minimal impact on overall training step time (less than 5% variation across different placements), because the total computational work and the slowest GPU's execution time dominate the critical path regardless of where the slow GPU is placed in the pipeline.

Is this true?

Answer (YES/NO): NO